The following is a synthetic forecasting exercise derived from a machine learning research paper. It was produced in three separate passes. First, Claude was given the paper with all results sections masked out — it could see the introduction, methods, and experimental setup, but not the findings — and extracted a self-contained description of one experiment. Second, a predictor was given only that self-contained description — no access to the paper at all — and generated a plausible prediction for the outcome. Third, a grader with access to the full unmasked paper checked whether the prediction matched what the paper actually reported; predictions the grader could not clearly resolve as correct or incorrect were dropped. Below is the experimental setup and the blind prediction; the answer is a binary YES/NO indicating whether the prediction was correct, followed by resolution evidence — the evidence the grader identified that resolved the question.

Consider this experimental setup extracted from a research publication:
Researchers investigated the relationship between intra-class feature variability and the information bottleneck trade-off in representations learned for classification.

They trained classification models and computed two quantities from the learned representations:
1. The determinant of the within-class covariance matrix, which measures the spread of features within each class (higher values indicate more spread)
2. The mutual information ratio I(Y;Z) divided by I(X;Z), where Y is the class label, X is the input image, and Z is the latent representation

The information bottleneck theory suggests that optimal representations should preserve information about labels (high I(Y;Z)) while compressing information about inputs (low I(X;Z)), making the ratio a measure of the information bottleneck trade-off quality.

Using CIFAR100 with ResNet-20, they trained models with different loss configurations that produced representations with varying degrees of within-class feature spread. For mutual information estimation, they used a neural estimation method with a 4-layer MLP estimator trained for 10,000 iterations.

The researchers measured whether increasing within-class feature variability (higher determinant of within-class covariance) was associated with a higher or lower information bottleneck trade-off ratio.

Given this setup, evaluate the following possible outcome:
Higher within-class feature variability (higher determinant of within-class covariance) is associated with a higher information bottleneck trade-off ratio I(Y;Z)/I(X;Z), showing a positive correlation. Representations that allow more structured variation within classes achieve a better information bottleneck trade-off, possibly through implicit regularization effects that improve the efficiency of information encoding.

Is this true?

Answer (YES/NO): YES